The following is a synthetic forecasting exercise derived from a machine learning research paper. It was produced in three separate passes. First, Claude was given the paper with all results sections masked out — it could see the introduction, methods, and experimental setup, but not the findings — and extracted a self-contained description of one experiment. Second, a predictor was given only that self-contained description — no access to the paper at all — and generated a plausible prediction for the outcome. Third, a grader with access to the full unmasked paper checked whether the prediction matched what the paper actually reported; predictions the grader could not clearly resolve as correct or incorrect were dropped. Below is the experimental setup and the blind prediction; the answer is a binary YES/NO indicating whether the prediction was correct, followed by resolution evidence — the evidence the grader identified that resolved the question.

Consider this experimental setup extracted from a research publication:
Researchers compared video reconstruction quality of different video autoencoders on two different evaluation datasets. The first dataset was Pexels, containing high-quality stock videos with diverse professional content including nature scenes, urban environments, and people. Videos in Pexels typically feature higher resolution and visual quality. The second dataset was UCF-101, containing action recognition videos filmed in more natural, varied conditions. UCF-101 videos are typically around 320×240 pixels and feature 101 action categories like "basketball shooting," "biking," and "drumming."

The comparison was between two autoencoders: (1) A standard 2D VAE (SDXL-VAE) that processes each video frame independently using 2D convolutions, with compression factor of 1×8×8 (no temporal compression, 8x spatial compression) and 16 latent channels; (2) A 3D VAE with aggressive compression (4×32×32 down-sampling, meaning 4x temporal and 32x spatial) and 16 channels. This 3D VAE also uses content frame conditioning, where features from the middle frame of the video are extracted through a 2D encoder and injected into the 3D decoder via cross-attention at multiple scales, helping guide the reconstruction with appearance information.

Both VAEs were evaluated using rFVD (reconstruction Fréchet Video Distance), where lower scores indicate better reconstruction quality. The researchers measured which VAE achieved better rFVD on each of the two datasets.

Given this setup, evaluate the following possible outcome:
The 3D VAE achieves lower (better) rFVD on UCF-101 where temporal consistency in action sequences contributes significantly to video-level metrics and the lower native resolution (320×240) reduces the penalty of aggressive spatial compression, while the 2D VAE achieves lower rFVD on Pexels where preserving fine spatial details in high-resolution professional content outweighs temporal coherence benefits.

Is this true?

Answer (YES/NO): NO